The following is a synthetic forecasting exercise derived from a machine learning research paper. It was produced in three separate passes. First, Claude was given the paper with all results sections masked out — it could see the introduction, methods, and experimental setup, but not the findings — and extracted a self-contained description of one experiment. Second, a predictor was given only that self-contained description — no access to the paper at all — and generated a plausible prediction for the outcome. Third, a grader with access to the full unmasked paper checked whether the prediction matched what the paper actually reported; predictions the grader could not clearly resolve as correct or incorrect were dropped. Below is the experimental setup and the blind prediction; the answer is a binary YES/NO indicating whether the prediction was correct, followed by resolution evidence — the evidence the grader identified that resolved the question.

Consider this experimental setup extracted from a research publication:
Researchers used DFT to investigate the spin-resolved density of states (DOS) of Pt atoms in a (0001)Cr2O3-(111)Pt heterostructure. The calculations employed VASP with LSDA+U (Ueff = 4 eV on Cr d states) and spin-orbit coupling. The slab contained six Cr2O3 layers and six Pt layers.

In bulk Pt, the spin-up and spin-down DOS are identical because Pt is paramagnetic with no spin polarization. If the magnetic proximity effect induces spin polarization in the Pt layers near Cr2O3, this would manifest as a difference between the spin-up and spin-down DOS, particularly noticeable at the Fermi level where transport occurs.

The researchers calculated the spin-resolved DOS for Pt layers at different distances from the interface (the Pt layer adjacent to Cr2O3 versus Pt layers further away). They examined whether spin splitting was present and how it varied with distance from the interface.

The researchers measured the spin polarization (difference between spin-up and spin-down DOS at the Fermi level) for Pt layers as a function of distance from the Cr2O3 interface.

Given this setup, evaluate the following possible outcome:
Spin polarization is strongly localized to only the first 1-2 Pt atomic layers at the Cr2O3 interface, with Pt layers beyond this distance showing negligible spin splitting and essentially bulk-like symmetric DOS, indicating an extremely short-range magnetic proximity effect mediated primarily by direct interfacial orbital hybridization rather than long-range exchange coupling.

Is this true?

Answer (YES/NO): NO